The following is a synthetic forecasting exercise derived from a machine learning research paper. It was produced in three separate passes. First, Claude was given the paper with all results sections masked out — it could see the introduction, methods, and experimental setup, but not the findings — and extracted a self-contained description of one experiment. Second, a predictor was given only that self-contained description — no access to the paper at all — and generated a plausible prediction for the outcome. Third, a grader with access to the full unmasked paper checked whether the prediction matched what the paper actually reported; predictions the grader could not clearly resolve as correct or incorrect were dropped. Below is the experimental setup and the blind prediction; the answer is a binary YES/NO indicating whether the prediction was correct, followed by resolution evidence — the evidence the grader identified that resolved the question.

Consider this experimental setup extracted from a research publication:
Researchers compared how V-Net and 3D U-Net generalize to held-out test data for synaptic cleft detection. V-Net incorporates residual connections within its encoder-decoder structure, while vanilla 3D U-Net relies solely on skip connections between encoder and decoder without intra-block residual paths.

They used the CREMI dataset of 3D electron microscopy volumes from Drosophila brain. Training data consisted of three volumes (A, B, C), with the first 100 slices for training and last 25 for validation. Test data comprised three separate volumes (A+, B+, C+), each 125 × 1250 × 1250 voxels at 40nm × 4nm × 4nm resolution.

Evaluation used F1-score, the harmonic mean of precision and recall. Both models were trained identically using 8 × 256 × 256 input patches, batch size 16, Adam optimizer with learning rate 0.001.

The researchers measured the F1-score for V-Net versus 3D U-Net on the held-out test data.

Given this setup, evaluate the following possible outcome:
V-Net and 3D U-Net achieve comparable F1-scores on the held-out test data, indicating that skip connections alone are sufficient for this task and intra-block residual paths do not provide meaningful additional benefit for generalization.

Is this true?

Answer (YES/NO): NO